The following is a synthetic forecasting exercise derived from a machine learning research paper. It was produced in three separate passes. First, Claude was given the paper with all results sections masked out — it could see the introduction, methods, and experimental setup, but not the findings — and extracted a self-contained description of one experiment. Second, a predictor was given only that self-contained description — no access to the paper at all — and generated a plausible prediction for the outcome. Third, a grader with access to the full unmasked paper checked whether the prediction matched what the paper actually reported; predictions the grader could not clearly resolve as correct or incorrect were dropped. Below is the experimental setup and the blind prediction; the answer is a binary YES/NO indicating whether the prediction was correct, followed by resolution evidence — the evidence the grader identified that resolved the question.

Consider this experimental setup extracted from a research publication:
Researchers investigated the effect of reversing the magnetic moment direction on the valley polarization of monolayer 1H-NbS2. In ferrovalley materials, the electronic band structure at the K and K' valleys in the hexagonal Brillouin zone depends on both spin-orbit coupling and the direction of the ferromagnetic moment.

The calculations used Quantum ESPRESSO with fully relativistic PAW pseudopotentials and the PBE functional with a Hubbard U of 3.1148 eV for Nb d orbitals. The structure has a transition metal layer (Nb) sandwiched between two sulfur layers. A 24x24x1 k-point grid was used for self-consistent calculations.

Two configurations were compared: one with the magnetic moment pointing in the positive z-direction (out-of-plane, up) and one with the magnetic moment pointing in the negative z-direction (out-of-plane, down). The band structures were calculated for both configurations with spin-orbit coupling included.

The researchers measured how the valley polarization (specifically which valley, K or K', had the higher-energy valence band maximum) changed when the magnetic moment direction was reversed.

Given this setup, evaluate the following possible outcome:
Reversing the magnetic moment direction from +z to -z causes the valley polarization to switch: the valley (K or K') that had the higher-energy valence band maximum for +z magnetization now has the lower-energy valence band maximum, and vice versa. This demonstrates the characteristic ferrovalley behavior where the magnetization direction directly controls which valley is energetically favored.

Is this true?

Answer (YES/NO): YES